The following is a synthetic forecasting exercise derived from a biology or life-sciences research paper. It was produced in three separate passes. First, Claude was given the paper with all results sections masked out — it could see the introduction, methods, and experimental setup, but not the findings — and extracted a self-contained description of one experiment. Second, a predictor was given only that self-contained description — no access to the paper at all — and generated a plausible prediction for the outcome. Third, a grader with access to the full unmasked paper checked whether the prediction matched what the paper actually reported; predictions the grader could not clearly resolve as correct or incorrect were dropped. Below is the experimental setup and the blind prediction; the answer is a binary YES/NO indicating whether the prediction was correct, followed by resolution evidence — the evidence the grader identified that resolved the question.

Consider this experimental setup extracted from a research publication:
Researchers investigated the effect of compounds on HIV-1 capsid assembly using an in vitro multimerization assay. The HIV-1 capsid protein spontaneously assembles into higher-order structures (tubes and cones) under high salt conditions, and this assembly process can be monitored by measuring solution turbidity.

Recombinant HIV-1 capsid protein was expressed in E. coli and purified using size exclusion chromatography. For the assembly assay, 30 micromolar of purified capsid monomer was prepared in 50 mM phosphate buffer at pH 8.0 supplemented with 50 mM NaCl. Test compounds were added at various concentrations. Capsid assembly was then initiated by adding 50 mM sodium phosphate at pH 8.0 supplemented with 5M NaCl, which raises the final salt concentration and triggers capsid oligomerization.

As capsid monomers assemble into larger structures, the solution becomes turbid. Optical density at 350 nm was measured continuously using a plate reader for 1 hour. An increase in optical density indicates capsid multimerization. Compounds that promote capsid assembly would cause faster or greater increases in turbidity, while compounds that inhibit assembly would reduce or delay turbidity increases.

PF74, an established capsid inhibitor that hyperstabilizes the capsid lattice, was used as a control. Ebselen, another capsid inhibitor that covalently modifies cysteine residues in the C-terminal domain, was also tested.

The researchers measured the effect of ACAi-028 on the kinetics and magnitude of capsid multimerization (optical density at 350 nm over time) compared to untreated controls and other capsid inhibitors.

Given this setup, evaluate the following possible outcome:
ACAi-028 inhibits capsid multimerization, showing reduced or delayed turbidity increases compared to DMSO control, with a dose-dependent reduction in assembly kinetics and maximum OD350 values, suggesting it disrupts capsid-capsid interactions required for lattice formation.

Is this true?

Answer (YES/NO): YES